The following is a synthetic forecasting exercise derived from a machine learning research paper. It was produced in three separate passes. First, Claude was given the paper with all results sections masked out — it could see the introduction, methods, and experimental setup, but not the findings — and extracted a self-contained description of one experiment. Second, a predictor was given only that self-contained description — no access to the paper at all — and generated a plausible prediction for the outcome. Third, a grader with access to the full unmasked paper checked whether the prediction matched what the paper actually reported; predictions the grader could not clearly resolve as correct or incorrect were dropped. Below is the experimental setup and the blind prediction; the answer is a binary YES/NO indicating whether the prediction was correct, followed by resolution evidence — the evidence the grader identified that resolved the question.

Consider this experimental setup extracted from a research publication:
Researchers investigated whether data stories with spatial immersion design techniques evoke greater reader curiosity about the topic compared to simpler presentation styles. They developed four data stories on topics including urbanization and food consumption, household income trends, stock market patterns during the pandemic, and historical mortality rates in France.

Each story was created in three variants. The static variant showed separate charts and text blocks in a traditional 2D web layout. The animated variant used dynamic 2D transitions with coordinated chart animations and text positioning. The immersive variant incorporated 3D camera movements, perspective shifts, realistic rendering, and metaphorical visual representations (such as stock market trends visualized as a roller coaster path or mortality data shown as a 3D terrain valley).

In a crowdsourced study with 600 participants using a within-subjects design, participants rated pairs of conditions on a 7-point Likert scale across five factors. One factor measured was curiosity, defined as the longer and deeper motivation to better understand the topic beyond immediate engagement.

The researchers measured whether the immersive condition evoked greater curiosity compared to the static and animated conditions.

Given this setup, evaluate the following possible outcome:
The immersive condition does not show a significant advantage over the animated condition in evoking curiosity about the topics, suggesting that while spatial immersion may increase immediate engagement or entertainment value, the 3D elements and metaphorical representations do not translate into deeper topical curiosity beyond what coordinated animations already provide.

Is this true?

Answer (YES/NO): NO